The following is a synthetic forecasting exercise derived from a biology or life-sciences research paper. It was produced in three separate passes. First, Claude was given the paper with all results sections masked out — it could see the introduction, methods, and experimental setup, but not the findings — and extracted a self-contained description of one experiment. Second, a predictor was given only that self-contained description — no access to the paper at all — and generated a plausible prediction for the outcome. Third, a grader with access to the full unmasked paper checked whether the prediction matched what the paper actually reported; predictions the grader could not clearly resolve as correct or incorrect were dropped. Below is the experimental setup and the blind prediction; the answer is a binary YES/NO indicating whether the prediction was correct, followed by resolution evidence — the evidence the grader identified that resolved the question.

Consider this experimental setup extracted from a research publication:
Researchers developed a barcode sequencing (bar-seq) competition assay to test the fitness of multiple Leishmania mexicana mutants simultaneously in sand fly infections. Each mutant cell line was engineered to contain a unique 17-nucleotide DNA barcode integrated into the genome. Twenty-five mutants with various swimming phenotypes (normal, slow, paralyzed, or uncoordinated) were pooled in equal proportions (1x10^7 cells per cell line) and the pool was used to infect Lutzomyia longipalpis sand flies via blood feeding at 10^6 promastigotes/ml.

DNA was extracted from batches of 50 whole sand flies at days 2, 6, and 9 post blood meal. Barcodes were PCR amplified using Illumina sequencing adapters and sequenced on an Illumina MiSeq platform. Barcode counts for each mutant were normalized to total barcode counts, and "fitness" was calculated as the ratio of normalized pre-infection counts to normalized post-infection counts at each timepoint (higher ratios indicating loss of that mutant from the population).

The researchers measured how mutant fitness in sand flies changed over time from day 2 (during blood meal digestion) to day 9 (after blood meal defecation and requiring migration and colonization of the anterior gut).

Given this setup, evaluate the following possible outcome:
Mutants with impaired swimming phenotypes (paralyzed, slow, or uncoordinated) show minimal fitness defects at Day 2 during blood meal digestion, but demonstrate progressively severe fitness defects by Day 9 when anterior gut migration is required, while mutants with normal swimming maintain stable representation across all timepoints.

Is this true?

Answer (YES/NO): NO